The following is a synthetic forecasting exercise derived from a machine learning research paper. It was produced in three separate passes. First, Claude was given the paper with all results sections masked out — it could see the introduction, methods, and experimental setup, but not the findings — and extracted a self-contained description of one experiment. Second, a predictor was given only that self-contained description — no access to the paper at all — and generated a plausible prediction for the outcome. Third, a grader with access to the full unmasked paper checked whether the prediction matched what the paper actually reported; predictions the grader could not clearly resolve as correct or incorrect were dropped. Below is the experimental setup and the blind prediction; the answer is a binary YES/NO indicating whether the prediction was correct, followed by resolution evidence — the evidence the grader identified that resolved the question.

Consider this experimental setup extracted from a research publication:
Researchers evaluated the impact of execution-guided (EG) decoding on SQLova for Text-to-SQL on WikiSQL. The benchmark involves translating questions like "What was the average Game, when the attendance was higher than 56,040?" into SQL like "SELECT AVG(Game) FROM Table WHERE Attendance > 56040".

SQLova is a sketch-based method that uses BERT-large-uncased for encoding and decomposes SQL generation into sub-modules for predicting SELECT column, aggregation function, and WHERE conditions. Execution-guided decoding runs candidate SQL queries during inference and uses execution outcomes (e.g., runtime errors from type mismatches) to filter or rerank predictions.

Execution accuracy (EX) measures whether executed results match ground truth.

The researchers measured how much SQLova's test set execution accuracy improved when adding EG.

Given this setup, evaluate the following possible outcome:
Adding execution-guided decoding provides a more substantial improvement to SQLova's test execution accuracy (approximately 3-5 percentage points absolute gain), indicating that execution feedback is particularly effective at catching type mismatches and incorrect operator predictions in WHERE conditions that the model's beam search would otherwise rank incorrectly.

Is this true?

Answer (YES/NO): YES